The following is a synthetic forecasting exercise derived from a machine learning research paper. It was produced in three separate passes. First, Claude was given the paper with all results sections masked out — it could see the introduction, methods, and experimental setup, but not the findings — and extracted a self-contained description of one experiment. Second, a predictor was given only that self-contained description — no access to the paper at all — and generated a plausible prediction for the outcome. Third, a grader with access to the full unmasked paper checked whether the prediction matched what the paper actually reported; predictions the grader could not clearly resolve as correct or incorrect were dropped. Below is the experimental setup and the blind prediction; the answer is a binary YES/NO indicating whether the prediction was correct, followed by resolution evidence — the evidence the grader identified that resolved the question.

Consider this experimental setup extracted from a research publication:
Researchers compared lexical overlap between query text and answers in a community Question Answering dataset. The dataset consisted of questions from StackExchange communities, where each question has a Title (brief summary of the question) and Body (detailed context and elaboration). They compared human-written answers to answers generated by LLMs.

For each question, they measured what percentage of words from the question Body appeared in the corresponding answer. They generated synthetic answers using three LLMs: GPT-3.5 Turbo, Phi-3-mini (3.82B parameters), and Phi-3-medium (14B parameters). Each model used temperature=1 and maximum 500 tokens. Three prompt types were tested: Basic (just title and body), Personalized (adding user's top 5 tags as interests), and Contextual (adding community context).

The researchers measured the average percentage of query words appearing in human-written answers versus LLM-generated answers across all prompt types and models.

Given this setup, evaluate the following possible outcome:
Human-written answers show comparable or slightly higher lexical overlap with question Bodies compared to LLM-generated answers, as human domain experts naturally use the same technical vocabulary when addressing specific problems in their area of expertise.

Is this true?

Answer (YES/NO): NO